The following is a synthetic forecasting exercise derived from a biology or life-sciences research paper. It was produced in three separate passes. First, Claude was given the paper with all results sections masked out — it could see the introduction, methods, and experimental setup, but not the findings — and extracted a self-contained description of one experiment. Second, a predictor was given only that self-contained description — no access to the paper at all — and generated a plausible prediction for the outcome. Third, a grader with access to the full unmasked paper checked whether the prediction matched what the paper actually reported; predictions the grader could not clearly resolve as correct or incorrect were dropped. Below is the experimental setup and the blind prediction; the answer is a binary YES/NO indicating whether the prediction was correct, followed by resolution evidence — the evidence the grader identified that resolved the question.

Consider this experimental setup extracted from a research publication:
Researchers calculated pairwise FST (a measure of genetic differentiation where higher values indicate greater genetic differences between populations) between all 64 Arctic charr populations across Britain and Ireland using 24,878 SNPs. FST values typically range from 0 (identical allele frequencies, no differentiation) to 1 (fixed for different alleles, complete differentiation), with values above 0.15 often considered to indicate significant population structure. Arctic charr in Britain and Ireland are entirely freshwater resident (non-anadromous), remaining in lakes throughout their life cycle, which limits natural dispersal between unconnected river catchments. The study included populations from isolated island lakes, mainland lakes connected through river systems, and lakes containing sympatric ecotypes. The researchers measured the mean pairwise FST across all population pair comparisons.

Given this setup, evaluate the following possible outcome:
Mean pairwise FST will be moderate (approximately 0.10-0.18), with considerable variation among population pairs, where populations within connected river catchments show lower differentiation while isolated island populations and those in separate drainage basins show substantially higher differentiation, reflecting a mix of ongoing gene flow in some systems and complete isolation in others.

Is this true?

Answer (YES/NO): NO